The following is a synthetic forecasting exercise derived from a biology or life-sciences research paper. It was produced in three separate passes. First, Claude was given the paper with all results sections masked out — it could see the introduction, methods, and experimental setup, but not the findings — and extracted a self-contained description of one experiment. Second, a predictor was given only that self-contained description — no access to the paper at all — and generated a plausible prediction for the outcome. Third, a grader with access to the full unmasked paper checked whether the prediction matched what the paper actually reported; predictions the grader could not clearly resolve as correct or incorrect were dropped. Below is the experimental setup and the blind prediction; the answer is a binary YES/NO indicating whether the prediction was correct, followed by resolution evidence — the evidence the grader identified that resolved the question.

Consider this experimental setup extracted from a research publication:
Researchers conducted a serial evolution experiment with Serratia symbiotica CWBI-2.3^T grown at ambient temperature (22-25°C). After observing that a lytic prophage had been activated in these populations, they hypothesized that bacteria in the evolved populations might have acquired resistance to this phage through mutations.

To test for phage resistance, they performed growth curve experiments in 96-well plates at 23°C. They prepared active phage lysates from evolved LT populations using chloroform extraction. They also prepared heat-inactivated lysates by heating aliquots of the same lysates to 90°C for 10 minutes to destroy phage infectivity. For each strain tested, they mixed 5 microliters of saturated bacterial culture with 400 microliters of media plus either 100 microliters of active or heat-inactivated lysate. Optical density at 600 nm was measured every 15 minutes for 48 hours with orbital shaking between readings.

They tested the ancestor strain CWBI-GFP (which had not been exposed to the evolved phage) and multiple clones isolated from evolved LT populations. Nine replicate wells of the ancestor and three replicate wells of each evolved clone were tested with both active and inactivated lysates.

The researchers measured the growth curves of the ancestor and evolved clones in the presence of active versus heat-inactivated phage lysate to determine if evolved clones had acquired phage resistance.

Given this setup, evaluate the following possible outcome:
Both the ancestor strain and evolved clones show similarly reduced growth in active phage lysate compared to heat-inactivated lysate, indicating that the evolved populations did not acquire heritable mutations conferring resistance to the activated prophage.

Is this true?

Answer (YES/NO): NO